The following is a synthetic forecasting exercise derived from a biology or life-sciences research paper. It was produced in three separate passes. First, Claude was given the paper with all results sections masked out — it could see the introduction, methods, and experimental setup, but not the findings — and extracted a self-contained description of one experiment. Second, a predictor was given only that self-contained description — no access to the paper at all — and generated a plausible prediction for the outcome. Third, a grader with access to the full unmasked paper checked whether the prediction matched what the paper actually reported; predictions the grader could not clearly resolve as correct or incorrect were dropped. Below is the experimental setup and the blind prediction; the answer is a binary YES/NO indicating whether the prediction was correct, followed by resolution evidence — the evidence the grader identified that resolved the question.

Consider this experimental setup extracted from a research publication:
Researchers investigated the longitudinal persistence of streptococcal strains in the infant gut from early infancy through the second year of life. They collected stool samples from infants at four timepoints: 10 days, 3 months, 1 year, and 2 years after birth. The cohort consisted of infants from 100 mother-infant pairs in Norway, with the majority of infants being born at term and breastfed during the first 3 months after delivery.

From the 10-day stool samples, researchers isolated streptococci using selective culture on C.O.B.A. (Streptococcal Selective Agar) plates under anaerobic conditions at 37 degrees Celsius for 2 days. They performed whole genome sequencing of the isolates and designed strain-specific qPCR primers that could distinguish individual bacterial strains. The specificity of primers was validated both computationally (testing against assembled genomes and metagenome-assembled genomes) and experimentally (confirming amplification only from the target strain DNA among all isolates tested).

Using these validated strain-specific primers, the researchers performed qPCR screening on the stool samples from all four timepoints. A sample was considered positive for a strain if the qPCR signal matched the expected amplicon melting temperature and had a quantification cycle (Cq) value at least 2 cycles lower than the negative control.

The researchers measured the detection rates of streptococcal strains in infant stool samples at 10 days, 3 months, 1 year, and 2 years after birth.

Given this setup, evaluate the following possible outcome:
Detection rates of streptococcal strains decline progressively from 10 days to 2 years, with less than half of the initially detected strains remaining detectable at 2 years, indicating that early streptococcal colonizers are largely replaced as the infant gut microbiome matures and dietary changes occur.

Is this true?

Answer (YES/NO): NO